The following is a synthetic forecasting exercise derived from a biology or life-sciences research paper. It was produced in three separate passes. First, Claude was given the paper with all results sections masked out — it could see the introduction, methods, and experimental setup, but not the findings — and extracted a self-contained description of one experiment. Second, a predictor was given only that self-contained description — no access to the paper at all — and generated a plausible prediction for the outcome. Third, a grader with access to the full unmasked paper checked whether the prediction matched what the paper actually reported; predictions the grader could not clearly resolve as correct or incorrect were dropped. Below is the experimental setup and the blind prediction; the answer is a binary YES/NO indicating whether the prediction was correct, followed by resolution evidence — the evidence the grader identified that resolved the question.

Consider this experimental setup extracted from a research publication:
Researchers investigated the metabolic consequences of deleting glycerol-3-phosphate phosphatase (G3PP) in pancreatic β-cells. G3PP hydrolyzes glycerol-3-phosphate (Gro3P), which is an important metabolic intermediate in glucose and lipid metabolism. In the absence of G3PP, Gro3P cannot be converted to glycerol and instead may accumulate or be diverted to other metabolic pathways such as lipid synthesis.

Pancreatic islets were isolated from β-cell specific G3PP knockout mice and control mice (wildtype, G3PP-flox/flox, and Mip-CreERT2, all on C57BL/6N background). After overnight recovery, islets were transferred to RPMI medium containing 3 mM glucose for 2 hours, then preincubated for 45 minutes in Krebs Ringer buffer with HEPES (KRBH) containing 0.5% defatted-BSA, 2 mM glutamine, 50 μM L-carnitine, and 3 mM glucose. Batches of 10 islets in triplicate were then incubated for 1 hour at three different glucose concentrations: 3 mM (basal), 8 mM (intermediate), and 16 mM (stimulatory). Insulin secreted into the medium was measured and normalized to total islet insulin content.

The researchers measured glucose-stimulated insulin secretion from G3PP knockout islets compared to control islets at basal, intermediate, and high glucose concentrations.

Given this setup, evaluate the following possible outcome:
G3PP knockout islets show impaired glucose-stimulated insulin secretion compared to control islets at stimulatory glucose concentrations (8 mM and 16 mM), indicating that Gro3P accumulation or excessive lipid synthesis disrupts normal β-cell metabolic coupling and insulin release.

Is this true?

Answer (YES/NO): NO